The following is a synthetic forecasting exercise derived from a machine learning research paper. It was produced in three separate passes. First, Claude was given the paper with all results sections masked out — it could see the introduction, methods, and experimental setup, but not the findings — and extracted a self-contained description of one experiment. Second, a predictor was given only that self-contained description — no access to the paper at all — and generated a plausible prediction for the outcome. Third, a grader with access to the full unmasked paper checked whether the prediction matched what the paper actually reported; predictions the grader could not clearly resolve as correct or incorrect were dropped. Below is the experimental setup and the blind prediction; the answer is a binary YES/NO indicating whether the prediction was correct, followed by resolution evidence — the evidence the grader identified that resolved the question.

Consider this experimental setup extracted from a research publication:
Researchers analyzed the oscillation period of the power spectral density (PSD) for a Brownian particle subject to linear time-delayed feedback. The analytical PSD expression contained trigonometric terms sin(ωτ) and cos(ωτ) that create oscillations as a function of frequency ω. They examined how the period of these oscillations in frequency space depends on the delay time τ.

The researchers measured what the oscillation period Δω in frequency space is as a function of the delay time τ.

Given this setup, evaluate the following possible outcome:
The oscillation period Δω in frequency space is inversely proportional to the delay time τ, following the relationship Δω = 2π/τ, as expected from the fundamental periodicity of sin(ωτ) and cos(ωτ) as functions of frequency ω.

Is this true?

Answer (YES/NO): YES